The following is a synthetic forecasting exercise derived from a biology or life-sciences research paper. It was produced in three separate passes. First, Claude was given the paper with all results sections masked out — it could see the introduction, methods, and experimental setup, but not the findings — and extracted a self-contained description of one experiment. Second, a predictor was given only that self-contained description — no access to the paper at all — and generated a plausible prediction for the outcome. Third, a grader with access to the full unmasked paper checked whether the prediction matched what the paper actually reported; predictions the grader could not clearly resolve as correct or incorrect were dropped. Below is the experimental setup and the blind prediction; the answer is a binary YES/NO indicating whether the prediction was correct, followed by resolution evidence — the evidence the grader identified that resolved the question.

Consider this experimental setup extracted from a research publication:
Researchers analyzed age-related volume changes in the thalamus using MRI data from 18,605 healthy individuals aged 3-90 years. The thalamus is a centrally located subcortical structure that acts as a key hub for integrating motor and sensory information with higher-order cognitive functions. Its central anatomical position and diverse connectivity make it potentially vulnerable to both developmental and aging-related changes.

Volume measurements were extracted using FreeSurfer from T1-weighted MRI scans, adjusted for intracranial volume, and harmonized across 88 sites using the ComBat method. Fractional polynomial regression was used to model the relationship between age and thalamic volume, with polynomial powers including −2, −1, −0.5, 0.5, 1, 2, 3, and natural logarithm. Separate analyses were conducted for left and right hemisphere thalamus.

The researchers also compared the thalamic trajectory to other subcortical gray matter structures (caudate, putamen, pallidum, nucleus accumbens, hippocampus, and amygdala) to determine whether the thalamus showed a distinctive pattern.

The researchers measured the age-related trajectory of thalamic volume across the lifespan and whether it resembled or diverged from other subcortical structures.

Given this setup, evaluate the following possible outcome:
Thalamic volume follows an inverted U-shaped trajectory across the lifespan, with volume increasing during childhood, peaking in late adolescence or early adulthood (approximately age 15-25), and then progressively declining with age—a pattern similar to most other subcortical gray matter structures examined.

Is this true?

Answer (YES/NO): NO